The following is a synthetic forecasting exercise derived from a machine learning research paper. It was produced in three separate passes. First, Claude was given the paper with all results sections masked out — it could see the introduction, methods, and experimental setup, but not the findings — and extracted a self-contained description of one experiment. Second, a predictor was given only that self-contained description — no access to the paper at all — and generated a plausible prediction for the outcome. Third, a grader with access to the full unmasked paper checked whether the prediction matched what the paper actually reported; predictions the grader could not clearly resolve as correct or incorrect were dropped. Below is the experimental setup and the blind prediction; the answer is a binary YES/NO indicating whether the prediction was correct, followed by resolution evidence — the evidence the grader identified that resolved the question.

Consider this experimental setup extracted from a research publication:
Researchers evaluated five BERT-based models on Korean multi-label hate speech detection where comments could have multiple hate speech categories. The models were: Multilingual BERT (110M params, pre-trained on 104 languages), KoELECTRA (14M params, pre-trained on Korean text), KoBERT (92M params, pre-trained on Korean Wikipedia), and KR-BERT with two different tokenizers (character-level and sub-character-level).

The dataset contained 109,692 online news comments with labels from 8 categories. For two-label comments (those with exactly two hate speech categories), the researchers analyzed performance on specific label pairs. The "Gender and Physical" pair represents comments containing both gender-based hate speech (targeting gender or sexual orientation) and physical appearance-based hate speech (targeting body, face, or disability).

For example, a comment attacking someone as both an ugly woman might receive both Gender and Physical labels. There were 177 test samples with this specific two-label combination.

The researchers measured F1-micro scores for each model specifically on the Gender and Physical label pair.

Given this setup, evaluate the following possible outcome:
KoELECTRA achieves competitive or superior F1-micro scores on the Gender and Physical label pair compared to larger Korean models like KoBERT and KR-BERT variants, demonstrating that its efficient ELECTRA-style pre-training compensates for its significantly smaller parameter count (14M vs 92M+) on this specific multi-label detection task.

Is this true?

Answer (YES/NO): NO